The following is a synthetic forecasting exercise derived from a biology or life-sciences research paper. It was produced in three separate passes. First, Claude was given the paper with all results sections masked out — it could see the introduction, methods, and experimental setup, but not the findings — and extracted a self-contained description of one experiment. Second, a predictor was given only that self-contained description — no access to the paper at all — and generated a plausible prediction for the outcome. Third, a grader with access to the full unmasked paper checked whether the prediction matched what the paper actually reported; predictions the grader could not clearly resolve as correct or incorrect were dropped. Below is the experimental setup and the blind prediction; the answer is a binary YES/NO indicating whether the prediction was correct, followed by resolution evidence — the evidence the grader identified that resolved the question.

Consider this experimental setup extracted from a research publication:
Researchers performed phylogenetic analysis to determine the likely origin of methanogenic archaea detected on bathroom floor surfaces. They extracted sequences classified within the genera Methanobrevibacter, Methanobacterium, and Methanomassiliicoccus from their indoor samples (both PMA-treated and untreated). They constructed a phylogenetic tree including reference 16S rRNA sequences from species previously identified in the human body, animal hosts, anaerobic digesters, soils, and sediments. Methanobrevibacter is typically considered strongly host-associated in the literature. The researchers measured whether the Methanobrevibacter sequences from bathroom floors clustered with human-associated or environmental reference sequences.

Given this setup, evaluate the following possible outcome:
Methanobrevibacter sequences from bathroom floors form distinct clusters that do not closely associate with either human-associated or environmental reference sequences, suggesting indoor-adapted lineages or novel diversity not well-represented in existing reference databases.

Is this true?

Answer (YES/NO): NO